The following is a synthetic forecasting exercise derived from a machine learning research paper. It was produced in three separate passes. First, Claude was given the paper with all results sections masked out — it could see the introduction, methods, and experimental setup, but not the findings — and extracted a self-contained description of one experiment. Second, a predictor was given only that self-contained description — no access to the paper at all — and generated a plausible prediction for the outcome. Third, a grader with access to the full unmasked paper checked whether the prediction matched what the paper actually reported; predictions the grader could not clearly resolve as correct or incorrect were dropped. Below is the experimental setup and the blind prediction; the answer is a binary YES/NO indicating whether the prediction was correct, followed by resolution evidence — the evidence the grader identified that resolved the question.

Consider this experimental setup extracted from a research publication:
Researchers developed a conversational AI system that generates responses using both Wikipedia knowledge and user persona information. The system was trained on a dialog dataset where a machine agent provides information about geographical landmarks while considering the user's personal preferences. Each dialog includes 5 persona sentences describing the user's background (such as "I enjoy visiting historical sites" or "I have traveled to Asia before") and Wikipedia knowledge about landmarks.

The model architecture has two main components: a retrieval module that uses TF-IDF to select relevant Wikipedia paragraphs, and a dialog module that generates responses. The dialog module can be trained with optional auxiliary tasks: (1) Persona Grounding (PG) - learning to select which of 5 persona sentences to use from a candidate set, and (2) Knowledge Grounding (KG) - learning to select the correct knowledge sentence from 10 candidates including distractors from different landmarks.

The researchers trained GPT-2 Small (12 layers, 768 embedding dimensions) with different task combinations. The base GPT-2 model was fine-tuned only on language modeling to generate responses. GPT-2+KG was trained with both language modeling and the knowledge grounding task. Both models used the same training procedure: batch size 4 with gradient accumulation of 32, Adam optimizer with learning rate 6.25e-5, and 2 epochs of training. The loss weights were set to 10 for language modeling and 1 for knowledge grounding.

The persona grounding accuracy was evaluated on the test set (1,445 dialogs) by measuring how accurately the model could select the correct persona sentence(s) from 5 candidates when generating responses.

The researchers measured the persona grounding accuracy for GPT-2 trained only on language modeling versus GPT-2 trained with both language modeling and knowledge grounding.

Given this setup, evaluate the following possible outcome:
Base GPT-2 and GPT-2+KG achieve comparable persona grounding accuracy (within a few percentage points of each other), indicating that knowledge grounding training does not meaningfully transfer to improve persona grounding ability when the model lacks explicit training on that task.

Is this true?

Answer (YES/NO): NO